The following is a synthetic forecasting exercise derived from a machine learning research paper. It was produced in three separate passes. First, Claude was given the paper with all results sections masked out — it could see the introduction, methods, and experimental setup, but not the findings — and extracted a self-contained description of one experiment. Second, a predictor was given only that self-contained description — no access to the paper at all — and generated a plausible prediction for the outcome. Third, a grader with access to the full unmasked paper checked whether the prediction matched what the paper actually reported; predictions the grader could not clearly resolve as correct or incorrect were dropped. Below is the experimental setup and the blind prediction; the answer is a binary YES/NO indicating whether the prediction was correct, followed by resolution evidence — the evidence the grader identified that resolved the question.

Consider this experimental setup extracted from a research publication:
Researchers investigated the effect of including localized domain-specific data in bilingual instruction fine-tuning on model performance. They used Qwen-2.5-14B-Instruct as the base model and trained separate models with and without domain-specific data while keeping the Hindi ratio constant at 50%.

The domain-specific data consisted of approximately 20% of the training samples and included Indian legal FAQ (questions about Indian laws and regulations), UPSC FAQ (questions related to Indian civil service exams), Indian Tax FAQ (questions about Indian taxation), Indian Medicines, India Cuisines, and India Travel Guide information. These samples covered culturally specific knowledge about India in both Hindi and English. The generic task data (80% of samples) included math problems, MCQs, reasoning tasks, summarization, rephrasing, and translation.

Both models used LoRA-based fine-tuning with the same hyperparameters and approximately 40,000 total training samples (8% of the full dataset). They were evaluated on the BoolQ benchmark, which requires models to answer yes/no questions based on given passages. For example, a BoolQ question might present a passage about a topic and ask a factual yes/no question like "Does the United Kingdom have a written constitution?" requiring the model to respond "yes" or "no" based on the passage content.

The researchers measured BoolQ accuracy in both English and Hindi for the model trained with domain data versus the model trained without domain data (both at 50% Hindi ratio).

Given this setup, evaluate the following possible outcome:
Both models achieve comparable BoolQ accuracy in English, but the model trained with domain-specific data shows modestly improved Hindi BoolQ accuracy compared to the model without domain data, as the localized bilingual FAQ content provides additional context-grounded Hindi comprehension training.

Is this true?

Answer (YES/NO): NO